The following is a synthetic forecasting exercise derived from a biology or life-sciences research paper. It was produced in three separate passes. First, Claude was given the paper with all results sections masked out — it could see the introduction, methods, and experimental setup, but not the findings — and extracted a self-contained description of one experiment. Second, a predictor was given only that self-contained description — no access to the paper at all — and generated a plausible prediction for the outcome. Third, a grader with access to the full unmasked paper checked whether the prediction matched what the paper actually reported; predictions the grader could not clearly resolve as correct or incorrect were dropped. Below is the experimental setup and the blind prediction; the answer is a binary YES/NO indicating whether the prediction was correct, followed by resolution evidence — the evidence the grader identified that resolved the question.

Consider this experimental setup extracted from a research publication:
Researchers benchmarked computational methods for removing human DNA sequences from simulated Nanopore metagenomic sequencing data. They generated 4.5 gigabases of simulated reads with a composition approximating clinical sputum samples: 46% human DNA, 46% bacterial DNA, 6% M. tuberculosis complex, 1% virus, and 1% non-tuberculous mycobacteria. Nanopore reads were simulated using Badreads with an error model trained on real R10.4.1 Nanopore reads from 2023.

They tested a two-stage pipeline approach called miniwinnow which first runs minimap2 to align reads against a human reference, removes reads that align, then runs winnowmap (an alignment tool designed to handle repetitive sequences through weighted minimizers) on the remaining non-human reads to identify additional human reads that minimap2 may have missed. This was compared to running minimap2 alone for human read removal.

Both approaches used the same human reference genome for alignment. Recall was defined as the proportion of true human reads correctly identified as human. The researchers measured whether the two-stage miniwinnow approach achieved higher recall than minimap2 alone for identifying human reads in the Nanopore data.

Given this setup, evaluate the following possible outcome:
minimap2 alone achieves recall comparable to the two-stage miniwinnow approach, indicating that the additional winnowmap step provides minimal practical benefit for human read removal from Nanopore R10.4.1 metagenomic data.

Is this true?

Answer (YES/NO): NO